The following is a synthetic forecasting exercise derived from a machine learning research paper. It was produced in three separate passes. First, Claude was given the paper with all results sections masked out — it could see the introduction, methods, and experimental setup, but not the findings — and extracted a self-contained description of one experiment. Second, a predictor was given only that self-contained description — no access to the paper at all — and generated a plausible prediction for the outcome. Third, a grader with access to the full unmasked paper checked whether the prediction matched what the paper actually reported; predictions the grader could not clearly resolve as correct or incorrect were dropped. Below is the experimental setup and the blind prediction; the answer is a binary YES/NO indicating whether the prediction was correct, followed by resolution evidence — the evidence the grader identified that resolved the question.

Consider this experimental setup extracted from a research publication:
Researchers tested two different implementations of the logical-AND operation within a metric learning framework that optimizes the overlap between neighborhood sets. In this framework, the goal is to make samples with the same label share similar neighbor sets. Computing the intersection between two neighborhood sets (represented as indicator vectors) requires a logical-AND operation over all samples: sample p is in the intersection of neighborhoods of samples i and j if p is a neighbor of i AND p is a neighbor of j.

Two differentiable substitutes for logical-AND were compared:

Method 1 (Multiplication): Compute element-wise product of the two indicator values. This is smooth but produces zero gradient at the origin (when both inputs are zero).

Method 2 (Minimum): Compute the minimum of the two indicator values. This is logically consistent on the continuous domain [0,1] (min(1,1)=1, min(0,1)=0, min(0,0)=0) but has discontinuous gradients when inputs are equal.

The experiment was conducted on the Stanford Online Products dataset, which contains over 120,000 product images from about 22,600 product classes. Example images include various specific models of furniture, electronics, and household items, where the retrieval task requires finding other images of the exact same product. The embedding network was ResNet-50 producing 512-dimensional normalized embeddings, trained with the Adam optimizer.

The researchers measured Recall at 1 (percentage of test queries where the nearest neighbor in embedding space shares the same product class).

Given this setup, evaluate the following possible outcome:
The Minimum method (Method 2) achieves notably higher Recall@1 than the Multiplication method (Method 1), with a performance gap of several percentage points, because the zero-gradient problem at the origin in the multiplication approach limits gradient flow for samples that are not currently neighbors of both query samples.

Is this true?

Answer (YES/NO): NO